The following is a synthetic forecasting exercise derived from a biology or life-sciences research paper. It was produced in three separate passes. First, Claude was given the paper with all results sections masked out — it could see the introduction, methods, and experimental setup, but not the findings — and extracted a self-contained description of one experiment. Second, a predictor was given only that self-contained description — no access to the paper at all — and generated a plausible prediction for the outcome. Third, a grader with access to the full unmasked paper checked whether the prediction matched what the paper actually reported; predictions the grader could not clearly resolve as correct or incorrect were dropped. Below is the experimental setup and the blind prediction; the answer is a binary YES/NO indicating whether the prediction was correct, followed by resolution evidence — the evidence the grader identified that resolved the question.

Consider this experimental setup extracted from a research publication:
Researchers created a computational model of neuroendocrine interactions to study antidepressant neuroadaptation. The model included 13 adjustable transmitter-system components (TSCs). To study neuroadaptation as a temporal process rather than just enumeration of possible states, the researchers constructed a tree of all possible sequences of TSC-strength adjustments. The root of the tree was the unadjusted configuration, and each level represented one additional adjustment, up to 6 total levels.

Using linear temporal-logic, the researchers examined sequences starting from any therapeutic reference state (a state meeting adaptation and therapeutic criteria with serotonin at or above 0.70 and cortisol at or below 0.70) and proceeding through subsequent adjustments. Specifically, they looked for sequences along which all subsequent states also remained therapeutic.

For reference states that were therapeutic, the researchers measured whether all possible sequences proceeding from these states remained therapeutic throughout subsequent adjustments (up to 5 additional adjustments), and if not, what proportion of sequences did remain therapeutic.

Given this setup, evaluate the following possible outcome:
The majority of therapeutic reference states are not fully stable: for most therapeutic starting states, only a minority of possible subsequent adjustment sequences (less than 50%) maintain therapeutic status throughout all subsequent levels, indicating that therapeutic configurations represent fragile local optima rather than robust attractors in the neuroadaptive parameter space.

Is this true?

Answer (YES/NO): YES